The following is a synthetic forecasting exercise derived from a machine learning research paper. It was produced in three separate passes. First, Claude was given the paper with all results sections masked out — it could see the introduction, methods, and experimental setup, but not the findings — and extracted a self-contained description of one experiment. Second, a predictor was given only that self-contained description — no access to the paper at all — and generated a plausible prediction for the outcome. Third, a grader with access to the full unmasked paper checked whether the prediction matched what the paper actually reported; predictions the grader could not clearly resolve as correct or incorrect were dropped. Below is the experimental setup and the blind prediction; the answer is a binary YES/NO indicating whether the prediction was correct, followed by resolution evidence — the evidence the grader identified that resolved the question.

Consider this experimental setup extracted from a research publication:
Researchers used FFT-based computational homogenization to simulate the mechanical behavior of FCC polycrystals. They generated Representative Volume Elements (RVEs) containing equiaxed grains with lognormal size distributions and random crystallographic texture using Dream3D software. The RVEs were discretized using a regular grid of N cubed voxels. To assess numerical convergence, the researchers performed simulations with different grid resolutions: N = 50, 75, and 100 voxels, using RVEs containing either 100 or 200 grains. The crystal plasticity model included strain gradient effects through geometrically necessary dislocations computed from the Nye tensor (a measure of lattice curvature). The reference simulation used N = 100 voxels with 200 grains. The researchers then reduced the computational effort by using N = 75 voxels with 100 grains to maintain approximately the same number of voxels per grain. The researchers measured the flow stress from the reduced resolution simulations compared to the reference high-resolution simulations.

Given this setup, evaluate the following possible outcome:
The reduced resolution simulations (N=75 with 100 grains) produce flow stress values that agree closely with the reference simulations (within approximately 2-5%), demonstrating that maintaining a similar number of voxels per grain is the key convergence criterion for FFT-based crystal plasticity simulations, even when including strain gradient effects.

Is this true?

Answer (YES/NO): YES